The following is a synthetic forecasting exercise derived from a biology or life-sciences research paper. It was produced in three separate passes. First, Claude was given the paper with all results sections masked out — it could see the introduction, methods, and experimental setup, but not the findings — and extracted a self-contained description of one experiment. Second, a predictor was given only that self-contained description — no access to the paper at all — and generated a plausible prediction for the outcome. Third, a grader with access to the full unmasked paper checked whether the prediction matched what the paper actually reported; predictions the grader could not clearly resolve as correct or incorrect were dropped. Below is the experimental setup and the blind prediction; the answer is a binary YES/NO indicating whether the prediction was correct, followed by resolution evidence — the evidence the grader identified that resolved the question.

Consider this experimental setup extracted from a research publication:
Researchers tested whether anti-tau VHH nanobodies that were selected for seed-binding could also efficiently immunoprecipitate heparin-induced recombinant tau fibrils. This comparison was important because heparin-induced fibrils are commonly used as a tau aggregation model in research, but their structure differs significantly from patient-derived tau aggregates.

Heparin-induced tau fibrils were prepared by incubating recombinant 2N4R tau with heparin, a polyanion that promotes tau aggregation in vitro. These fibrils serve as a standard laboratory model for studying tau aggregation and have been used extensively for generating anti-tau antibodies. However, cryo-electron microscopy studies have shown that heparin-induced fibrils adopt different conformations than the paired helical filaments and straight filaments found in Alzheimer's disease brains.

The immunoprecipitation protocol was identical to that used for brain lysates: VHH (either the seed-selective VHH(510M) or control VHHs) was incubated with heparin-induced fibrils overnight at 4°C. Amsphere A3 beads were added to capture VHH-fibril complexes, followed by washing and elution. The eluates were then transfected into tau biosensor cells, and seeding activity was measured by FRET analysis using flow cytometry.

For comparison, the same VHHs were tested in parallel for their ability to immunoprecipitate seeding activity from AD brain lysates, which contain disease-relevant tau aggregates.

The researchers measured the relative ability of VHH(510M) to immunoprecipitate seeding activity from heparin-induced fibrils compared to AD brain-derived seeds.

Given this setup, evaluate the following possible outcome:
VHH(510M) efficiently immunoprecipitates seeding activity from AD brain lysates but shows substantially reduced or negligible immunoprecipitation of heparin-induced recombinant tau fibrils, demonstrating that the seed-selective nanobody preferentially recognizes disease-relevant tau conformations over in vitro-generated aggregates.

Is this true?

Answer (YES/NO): YES